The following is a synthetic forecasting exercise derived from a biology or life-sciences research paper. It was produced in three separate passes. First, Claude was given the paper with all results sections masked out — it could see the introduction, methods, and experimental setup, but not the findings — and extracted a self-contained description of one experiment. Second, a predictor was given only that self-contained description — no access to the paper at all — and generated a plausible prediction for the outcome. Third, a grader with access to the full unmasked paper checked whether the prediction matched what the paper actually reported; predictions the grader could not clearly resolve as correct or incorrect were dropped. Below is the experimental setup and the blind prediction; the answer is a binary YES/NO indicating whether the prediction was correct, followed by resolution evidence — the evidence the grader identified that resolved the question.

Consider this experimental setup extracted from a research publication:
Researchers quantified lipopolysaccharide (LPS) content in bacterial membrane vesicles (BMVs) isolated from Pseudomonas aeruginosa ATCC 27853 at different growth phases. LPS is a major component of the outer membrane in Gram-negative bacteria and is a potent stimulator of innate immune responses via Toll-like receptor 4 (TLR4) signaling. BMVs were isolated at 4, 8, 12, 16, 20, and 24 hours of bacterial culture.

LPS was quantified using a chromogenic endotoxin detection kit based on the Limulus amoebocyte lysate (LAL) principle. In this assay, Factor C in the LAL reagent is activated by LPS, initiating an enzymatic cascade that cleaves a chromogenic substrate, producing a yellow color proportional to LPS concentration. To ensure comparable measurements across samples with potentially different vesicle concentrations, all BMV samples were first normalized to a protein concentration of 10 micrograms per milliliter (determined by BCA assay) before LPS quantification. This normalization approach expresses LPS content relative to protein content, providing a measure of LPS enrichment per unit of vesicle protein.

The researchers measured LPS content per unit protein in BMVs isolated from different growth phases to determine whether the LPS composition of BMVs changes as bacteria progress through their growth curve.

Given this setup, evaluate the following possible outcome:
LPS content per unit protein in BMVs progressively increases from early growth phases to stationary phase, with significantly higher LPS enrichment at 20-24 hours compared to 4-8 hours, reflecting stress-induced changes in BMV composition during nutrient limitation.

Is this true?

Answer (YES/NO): NO